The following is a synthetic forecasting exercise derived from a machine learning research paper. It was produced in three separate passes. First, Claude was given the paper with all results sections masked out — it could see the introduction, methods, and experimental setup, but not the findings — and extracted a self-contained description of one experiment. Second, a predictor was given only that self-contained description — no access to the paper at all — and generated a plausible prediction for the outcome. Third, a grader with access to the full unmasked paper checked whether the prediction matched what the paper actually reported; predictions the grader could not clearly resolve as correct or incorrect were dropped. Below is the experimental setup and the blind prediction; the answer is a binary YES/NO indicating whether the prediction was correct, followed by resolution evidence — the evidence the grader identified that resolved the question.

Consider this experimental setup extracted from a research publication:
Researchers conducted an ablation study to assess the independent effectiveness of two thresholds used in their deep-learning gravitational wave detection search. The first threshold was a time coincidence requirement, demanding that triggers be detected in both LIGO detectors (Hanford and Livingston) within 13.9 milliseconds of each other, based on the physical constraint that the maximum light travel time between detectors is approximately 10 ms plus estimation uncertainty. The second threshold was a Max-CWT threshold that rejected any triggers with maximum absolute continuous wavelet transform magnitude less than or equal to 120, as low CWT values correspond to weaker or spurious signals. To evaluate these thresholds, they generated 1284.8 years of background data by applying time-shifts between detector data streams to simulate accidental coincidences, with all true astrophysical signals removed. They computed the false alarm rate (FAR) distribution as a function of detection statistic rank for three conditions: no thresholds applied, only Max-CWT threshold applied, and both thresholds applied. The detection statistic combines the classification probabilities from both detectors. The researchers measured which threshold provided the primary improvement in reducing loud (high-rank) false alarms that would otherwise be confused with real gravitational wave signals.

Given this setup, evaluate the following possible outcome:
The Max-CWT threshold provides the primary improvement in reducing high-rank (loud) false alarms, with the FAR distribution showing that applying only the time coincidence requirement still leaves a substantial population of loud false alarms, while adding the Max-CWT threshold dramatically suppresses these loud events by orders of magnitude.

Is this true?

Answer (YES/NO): NO